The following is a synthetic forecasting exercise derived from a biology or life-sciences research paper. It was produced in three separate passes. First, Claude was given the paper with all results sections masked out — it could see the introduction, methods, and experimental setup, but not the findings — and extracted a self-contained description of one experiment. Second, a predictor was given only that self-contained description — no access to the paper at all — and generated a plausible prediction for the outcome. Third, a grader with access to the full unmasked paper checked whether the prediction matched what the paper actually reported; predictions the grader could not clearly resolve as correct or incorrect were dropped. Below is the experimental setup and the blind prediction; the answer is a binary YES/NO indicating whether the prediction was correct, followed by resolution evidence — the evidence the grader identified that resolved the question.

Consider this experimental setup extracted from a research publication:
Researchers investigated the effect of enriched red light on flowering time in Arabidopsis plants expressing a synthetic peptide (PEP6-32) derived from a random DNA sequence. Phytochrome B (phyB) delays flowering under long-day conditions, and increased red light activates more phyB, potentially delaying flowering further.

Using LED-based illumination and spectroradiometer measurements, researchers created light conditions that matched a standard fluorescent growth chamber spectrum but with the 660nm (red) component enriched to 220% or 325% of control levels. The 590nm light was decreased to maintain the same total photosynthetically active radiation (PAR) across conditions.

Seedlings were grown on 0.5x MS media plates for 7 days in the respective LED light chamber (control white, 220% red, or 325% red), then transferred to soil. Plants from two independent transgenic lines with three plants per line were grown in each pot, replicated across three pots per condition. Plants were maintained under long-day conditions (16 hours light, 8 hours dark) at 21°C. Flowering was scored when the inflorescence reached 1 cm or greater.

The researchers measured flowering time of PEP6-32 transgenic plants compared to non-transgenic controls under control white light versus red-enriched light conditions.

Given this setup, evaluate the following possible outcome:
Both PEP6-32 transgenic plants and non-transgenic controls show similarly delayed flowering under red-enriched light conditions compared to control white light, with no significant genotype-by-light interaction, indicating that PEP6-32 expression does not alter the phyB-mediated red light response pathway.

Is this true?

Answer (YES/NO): NO